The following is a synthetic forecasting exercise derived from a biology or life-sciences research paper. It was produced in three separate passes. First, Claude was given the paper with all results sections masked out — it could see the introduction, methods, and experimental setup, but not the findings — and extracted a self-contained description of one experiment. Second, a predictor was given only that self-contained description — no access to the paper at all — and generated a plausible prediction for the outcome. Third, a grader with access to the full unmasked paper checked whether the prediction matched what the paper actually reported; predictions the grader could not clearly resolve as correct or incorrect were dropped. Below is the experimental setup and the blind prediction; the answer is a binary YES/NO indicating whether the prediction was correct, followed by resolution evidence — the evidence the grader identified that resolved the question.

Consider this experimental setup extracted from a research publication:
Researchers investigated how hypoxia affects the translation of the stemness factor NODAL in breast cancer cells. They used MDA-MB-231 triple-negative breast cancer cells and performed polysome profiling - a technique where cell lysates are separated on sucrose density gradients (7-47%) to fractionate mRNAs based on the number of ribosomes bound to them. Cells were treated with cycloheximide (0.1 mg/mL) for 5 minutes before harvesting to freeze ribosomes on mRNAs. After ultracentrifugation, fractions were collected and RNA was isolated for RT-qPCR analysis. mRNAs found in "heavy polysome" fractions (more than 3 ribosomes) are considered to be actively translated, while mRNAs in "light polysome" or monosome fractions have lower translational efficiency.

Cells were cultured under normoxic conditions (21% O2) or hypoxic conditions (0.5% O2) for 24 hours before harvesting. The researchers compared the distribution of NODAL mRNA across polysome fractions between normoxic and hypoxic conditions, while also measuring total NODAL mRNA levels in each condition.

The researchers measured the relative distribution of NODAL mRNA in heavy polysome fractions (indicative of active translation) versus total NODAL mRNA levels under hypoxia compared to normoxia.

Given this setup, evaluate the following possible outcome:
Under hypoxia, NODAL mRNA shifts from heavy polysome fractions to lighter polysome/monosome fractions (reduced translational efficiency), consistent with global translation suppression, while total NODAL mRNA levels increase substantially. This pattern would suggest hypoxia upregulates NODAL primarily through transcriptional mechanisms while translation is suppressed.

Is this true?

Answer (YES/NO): NO